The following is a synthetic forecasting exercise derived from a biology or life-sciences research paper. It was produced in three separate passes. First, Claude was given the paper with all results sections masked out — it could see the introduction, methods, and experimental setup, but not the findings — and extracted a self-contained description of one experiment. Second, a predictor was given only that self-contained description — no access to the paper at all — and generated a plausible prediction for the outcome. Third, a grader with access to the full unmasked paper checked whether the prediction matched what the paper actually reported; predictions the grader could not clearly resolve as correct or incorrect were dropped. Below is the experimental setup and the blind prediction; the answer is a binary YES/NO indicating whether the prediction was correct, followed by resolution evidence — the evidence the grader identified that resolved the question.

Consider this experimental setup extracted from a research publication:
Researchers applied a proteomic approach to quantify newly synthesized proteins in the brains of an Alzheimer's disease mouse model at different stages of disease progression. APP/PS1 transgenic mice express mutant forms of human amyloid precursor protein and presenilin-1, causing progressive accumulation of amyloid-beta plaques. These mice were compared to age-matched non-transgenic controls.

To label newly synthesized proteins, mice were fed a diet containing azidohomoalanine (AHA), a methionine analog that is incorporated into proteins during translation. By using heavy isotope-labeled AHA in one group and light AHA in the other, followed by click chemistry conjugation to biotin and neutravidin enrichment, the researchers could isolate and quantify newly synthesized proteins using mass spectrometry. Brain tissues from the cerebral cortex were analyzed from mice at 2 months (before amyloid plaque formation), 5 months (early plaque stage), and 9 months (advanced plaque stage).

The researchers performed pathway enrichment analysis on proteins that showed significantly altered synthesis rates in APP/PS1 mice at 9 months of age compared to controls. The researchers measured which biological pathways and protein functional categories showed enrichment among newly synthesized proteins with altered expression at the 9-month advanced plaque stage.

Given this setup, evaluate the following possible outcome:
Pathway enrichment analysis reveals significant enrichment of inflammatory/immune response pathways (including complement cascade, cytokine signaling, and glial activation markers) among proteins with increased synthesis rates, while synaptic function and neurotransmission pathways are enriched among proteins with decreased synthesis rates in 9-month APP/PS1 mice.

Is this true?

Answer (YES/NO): NO